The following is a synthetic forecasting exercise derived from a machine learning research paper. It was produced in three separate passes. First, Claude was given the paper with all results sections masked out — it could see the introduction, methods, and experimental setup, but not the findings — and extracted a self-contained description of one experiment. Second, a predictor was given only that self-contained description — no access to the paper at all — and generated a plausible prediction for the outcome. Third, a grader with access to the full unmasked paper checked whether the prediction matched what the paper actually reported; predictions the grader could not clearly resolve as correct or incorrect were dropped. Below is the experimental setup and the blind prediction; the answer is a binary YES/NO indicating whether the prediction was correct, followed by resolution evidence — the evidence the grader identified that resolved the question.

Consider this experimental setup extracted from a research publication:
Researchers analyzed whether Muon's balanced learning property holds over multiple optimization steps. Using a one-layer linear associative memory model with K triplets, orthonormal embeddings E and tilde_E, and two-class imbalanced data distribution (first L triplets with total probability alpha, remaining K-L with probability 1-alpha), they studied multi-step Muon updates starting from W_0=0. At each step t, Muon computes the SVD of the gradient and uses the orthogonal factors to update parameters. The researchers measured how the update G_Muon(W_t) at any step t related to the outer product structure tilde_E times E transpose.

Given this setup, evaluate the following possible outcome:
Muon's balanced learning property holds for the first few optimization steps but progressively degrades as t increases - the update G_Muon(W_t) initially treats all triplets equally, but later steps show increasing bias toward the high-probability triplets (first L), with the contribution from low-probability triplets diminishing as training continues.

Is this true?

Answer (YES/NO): NO